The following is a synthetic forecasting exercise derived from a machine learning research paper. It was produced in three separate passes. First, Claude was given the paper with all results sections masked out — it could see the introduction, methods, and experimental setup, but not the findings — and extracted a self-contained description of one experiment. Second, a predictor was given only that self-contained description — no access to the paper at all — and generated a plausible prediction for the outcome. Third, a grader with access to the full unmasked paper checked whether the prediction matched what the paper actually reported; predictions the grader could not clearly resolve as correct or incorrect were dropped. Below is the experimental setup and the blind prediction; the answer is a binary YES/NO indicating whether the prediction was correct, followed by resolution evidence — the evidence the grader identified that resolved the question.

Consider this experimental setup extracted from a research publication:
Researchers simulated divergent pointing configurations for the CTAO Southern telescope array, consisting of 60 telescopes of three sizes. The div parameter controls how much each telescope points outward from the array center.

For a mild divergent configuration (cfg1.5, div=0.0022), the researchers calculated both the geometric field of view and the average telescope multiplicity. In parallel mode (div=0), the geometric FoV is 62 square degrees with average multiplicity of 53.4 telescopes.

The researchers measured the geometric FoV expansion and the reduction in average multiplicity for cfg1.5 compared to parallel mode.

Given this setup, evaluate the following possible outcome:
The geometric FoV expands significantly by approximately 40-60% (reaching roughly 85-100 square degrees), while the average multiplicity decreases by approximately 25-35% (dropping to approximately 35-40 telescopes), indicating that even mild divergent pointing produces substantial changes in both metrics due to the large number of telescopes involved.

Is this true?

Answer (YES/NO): NO